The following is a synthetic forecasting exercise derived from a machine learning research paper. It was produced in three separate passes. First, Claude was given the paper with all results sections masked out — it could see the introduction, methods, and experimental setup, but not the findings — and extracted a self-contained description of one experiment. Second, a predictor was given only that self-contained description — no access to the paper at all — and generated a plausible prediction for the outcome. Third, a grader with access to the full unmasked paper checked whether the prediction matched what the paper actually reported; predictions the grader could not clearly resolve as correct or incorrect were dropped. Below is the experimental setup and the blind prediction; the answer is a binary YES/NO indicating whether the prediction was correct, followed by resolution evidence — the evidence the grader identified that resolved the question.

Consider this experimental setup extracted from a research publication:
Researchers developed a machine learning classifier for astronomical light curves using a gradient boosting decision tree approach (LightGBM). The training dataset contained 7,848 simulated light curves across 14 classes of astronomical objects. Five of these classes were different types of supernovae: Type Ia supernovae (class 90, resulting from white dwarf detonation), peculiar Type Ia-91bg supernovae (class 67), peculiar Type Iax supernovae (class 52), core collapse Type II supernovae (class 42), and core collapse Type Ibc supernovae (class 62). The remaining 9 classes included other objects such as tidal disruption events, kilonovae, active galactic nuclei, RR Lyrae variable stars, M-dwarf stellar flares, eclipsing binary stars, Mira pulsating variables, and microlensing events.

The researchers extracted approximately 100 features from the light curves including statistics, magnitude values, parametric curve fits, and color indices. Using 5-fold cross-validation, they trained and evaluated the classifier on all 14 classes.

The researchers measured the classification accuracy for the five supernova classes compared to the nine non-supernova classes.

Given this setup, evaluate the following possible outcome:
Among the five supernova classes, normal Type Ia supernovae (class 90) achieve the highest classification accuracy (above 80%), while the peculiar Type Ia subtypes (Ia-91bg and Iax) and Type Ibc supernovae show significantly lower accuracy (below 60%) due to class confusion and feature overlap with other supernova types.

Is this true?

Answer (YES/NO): NO